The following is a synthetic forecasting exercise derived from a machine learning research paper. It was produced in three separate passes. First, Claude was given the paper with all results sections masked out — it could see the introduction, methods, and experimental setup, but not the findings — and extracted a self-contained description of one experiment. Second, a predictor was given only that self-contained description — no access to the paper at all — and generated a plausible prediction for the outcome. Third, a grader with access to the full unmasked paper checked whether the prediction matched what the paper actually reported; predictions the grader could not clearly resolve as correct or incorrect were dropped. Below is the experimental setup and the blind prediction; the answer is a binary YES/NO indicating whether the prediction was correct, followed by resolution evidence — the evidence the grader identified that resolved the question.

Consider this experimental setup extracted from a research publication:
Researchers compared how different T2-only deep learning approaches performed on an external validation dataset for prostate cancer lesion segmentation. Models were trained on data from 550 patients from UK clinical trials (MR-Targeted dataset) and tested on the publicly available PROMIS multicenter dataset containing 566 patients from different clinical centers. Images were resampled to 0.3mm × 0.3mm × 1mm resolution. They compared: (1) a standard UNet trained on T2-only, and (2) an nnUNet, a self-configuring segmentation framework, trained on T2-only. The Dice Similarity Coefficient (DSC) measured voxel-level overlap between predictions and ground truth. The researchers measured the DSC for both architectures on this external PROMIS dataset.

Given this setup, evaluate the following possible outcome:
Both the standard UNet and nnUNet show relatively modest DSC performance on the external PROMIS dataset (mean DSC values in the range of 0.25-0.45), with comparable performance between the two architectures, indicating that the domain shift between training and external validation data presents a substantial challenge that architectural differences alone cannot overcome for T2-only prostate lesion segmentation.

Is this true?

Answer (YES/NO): YES